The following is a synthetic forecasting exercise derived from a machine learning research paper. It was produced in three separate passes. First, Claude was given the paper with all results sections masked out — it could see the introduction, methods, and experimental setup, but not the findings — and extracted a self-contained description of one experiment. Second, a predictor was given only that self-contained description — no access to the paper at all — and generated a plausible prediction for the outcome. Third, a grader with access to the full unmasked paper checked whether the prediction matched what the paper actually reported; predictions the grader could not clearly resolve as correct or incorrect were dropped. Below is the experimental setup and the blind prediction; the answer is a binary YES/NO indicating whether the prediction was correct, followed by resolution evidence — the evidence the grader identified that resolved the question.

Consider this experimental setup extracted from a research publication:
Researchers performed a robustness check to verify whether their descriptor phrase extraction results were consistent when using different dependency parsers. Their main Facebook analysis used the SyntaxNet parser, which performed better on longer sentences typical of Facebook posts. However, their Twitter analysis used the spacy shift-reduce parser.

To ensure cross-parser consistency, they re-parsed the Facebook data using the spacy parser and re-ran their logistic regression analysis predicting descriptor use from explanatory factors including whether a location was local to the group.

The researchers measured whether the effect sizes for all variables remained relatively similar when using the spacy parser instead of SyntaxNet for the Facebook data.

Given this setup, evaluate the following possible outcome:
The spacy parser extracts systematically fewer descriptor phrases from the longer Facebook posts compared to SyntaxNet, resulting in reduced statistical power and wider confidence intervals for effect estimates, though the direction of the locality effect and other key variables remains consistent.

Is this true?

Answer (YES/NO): NO